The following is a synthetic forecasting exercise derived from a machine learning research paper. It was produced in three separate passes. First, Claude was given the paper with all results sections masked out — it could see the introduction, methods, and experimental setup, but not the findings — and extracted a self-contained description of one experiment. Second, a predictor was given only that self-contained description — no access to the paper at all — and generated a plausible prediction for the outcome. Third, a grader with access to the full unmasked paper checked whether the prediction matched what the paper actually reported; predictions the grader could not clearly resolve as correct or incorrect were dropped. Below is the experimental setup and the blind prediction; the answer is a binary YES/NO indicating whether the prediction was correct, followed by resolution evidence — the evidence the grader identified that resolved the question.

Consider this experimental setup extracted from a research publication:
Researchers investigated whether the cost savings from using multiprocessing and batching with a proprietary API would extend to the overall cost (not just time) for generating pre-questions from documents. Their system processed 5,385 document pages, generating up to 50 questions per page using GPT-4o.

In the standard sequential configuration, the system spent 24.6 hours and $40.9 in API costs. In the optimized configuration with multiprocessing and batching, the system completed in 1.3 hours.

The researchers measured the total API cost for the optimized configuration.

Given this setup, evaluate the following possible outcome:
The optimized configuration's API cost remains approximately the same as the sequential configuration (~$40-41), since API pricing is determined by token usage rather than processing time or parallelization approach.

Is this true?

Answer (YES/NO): NO